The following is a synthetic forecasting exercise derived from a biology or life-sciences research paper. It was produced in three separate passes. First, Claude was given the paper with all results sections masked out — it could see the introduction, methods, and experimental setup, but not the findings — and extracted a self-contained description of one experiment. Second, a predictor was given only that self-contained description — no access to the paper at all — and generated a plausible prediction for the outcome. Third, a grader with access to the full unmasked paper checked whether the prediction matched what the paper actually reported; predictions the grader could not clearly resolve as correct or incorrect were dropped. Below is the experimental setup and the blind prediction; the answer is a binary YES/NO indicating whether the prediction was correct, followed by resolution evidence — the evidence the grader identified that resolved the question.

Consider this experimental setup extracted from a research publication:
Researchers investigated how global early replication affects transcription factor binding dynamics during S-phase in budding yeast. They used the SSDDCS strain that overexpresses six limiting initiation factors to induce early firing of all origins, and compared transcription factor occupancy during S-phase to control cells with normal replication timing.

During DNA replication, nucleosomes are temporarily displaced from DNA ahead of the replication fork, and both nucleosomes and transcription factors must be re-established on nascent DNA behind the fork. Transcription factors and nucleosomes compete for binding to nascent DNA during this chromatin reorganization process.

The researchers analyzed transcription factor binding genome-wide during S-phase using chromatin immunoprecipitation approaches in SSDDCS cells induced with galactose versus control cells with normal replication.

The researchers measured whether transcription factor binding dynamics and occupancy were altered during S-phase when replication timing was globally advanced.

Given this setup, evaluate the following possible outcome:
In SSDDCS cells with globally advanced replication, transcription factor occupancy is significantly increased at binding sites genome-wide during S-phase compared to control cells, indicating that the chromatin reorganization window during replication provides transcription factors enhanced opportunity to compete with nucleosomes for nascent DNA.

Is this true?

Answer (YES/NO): NO